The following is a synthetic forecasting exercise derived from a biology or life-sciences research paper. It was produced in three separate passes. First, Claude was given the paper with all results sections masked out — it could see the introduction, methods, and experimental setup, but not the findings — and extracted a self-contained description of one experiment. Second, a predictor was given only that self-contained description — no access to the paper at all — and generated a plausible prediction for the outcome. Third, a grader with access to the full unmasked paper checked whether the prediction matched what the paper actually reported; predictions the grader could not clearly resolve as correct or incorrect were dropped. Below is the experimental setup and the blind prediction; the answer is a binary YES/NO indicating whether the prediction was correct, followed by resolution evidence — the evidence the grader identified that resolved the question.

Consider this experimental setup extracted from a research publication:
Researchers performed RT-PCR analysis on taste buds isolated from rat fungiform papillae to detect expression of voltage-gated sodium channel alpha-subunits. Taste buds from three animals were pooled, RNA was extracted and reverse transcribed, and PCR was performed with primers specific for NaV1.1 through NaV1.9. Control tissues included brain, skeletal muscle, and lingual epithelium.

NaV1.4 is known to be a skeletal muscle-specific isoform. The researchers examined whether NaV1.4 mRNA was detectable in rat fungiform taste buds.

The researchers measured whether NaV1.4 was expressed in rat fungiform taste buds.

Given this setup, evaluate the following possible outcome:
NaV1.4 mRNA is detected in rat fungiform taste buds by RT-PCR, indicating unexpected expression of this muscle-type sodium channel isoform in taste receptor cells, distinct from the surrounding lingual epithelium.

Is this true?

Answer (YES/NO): YES